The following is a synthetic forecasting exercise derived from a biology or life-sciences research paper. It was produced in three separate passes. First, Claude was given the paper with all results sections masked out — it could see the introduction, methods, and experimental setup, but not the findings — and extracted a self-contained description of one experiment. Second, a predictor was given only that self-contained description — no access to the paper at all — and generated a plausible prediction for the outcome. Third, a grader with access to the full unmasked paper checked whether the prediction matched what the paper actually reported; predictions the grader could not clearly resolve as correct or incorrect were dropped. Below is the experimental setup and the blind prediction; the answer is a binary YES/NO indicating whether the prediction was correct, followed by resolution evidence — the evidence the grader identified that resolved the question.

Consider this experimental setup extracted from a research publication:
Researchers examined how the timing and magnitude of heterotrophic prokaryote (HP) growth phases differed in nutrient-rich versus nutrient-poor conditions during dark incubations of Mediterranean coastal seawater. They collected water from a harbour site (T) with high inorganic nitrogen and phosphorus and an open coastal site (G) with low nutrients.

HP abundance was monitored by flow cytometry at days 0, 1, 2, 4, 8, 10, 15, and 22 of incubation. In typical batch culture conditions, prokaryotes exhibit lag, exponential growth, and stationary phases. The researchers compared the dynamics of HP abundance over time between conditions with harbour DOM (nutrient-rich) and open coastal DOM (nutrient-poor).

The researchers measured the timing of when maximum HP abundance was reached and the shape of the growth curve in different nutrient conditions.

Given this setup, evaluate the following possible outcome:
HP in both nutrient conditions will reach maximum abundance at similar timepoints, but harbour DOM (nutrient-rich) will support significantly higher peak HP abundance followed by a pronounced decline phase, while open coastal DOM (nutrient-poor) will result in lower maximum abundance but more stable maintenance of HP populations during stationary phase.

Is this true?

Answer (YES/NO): NO